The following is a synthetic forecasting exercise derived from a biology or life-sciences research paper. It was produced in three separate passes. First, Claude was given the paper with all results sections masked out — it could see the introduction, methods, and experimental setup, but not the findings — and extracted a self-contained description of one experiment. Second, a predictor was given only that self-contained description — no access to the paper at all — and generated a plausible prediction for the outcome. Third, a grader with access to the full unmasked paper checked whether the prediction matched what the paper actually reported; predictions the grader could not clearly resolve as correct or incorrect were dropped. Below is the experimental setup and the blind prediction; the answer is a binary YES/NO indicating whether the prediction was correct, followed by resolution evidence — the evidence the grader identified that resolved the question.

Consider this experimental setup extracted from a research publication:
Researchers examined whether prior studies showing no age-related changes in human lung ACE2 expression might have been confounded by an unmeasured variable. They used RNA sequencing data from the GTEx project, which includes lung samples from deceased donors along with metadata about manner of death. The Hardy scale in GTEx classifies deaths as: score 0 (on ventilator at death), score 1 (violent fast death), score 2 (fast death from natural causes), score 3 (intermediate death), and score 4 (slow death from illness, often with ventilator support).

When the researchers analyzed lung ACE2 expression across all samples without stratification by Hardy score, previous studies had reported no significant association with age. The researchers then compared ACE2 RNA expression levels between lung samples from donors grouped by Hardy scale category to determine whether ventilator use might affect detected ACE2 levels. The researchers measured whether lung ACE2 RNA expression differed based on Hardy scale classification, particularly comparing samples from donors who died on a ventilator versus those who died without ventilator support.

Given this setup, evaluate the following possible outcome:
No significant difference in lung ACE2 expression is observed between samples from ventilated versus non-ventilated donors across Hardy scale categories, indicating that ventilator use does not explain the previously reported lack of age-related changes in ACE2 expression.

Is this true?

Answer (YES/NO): NO